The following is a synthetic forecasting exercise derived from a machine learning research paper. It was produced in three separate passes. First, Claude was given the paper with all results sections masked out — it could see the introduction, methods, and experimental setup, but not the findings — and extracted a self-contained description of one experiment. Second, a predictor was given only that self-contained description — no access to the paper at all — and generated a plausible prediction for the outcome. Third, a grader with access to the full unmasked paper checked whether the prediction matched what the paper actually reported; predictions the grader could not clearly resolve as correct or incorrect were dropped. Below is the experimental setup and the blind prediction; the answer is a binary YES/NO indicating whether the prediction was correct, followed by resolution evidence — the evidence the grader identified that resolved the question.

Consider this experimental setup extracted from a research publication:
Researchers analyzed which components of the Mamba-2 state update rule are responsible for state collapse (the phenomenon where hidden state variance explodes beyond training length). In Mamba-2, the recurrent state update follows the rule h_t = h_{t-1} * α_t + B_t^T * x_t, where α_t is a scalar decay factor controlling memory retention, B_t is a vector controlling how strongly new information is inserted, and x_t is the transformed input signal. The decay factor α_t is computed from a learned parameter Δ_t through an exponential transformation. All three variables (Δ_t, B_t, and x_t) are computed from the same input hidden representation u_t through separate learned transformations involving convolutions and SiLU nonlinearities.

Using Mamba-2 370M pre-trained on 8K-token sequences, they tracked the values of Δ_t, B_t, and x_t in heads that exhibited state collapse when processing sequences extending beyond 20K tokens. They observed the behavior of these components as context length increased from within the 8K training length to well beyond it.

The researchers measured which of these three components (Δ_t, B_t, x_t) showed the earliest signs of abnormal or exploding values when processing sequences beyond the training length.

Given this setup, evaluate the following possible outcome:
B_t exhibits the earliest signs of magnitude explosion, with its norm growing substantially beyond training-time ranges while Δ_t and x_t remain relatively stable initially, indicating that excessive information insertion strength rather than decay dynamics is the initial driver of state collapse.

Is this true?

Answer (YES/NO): YES